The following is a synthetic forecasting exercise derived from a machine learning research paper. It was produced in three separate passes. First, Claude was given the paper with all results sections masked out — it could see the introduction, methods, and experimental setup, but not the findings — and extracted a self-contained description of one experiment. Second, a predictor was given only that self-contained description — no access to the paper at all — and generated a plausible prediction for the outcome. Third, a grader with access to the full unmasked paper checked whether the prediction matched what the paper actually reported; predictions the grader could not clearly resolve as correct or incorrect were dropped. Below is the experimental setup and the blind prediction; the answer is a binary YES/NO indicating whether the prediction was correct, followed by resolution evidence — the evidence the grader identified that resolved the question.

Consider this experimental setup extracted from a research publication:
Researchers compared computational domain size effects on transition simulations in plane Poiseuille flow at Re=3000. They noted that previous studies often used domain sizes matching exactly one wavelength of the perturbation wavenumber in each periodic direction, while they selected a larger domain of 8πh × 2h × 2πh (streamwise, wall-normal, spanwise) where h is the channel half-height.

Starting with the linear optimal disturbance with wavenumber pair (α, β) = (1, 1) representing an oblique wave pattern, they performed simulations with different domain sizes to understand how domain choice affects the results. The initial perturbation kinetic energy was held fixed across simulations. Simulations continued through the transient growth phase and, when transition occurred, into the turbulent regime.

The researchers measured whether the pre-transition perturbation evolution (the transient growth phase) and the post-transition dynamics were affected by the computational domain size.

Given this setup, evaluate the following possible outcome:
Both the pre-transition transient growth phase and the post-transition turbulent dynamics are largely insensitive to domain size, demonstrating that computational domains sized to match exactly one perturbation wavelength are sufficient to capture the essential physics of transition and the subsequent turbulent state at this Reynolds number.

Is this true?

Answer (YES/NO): NO